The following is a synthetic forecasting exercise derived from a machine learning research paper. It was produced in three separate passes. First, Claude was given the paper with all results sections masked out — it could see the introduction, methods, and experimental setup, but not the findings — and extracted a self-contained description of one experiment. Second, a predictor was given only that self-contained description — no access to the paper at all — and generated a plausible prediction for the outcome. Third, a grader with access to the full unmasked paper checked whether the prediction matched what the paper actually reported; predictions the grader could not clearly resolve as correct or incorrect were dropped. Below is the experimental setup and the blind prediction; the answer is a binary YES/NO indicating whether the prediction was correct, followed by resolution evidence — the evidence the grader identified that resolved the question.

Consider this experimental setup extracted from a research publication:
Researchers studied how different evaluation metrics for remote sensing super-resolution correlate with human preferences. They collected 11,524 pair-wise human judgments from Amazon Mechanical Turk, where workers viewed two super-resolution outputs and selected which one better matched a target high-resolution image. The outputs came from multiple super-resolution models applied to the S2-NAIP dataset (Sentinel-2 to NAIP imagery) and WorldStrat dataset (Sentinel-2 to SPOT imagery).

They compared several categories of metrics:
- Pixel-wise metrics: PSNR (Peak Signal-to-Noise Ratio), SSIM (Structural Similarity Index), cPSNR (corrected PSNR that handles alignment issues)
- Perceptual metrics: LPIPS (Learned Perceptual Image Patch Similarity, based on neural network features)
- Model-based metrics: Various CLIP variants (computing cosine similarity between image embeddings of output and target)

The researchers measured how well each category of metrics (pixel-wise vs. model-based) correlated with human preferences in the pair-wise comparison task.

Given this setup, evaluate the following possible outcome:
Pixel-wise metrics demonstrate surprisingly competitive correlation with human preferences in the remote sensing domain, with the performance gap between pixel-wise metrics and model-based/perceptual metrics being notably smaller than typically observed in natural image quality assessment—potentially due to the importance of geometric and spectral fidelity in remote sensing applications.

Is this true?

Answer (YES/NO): NO